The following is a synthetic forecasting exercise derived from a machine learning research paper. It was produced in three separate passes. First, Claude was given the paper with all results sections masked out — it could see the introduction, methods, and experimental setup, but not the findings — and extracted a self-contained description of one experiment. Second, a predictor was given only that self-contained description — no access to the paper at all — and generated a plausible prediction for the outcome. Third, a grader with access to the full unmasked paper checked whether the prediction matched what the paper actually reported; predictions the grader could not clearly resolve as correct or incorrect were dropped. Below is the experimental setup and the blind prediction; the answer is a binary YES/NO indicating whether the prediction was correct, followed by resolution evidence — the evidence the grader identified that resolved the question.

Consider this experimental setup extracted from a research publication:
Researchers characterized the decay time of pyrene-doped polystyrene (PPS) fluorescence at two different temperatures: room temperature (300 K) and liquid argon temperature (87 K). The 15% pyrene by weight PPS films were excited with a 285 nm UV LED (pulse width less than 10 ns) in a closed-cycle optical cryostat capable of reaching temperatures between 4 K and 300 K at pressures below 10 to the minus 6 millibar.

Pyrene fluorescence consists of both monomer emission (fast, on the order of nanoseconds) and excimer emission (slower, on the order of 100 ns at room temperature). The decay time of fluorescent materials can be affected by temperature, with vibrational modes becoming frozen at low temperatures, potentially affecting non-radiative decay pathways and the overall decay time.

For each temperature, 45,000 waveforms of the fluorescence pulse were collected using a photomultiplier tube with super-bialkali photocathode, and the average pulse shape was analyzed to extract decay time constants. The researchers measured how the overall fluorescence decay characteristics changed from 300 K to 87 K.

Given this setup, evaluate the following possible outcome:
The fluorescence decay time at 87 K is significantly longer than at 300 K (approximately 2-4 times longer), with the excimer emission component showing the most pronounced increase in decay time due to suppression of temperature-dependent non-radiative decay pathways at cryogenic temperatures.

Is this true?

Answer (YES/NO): NO